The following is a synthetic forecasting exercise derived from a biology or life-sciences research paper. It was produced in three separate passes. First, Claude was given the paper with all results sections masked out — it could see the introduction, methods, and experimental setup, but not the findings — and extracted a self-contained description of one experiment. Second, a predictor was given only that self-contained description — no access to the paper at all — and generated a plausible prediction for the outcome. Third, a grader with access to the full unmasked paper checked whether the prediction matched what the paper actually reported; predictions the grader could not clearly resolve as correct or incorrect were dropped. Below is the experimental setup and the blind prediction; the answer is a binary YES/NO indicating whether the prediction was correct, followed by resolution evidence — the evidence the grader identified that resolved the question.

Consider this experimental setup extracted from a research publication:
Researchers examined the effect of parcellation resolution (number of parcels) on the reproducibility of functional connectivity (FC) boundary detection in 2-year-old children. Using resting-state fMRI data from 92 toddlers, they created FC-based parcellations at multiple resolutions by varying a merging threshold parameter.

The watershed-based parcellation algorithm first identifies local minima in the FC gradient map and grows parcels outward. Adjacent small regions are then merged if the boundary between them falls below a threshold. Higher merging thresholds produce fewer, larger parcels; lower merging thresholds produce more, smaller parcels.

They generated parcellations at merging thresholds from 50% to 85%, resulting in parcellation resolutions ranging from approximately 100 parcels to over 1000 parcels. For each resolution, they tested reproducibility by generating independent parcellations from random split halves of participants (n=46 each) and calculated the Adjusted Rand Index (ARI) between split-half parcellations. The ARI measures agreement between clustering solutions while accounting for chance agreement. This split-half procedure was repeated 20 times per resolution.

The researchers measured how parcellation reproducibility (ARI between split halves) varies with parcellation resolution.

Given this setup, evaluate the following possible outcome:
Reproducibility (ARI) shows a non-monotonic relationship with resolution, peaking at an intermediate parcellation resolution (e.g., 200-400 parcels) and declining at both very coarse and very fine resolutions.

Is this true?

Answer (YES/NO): YES